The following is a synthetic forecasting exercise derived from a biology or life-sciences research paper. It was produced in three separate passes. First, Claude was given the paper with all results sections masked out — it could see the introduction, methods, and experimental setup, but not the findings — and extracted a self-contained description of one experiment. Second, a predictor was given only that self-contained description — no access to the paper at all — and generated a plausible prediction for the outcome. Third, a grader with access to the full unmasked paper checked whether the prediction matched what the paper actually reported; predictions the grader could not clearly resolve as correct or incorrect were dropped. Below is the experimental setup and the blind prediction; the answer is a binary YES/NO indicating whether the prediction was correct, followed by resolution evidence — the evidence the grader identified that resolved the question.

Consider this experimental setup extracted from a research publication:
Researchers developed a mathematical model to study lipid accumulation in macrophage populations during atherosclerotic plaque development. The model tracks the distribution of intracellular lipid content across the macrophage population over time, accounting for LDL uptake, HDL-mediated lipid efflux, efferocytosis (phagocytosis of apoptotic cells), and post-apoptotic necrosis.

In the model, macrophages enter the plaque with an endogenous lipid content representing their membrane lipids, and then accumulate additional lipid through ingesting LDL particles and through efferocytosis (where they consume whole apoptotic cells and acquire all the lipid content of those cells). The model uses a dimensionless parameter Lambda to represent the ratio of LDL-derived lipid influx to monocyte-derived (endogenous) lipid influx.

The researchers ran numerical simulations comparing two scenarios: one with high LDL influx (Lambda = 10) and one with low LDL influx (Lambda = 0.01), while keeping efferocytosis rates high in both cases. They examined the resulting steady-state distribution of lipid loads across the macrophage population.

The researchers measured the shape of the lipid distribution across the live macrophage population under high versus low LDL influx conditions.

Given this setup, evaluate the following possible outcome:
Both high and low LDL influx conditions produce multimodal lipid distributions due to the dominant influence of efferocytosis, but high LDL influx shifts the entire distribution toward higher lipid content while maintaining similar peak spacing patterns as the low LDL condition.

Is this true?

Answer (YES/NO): NO